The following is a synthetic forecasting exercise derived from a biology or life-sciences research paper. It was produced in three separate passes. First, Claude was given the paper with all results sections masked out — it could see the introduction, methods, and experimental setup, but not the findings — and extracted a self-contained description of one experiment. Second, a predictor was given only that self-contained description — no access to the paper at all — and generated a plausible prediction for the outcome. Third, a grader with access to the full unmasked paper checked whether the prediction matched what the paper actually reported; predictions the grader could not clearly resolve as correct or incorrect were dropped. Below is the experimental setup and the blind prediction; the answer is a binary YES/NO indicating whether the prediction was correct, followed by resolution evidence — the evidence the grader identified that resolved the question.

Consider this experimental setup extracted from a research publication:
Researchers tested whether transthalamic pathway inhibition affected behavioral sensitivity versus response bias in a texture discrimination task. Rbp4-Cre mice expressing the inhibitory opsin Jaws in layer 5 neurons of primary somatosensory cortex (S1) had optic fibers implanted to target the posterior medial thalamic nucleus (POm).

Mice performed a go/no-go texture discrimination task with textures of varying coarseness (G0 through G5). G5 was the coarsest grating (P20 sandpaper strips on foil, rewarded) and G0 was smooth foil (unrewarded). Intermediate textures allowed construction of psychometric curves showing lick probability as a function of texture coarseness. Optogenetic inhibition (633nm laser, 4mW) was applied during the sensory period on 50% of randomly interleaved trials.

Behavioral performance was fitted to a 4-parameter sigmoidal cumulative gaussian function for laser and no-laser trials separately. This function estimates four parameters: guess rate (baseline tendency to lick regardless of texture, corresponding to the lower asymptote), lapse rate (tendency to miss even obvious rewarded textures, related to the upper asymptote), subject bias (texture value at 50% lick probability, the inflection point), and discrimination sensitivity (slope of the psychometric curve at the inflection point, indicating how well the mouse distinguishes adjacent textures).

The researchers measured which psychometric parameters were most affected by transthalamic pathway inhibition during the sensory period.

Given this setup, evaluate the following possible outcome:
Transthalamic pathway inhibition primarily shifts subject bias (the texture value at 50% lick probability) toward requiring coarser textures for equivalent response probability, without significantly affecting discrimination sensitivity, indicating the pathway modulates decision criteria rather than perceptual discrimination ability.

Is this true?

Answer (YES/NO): NO